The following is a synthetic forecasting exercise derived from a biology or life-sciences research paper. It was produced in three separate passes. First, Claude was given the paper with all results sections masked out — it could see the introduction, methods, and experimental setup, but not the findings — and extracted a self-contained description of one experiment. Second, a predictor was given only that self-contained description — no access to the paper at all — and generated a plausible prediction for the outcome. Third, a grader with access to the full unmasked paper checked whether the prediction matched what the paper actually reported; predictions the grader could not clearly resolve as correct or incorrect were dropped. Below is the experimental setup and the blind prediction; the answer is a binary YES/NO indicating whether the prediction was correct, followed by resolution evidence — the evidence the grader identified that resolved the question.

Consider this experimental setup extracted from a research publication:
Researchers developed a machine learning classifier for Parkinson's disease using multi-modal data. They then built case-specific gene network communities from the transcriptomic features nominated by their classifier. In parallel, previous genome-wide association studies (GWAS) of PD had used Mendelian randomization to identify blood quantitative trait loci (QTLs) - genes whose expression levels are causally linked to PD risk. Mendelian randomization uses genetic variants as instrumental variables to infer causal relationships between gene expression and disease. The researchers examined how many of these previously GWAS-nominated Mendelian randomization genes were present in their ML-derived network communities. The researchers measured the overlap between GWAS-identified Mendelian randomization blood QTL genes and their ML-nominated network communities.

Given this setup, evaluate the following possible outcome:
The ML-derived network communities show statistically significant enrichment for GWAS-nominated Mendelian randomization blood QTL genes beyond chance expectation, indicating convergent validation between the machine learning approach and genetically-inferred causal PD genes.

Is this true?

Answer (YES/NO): NO